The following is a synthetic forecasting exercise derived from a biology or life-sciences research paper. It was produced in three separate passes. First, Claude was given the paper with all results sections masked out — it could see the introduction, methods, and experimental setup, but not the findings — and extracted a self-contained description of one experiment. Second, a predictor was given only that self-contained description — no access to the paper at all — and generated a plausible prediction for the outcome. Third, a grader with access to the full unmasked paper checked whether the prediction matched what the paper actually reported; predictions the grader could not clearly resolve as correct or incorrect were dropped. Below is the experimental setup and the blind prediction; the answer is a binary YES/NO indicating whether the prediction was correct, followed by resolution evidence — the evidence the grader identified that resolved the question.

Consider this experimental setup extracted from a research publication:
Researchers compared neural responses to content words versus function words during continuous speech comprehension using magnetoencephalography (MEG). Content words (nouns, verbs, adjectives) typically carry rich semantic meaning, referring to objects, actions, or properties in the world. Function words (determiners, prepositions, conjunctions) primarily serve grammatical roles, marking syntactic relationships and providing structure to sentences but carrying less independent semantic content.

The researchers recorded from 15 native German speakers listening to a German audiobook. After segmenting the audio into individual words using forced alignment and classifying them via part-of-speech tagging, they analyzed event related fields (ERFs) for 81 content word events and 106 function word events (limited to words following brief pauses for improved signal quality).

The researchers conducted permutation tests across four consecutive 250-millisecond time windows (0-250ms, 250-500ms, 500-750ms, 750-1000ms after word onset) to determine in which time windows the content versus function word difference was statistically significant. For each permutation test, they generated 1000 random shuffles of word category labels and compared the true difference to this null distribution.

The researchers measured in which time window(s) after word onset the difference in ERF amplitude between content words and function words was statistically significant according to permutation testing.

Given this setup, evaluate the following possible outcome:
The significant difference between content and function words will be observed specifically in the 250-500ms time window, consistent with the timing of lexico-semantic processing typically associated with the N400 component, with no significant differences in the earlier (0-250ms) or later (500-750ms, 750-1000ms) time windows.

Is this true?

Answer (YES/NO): NO